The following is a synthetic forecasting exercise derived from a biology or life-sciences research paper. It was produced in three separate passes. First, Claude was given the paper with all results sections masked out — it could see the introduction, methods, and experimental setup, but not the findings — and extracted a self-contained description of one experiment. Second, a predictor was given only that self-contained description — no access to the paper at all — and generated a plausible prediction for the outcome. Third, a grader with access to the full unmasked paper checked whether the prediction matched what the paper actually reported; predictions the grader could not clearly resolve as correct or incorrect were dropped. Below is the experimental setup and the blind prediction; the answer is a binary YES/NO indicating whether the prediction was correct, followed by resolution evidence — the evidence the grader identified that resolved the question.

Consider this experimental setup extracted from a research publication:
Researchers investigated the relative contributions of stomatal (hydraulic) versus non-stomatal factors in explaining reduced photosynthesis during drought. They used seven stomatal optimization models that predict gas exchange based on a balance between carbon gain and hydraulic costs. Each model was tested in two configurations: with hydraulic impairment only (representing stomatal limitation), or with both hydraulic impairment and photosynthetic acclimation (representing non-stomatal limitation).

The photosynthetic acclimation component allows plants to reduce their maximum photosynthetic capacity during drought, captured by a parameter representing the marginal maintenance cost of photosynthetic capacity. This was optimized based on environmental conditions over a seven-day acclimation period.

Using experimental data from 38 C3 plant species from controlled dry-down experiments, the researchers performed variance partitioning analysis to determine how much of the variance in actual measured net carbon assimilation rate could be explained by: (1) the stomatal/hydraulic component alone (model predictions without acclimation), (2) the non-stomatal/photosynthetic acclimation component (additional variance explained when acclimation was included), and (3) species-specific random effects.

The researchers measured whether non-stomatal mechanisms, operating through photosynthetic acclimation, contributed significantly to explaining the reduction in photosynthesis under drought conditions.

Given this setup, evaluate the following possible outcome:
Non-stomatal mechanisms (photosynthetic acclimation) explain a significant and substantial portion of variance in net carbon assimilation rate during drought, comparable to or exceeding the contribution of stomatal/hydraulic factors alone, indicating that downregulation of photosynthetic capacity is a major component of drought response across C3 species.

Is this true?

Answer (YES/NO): NO